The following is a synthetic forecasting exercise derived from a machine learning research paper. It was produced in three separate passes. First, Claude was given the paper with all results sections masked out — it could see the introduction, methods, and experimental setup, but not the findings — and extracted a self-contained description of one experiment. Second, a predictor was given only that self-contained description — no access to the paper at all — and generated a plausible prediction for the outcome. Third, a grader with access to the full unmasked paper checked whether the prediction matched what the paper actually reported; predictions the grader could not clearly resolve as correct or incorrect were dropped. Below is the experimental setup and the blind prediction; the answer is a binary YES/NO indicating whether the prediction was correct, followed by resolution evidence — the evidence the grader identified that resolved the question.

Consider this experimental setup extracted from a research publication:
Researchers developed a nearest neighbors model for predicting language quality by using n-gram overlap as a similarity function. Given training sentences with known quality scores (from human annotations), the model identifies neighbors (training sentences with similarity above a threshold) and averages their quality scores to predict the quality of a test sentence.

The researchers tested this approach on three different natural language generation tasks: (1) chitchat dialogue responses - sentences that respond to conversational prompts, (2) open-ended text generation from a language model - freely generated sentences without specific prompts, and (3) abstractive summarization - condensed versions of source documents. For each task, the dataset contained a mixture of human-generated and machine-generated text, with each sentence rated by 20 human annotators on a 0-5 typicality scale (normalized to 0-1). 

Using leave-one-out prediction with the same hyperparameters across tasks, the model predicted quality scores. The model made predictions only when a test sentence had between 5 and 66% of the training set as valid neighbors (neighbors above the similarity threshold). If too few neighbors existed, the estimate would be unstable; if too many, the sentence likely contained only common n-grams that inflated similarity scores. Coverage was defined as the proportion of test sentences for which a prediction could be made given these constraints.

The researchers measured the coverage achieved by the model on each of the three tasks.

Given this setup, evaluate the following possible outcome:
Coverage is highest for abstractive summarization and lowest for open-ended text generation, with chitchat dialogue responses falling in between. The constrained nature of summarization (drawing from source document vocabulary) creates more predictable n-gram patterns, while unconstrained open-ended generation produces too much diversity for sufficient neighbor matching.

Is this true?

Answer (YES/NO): YES